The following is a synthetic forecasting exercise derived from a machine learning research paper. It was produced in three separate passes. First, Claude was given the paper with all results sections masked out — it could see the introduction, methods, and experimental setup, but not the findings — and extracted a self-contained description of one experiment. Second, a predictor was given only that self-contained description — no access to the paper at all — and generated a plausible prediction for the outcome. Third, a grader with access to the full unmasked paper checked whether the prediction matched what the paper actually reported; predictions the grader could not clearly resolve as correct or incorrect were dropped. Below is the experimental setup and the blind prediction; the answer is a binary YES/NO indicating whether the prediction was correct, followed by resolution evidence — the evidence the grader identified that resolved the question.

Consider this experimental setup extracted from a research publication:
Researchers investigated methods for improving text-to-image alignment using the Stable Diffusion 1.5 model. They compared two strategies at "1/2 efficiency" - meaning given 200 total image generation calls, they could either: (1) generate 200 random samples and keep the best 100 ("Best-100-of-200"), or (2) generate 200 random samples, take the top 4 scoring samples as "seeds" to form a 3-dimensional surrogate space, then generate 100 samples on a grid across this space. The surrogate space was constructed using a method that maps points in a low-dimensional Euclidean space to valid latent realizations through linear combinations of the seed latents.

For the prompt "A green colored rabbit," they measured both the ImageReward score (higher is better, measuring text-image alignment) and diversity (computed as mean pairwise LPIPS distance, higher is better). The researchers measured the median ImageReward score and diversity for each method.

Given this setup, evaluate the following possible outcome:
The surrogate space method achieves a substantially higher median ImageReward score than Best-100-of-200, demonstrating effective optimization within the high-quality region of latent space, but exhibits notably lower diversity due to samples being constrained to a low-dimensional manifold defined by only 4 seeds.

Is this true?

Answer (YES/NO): YES